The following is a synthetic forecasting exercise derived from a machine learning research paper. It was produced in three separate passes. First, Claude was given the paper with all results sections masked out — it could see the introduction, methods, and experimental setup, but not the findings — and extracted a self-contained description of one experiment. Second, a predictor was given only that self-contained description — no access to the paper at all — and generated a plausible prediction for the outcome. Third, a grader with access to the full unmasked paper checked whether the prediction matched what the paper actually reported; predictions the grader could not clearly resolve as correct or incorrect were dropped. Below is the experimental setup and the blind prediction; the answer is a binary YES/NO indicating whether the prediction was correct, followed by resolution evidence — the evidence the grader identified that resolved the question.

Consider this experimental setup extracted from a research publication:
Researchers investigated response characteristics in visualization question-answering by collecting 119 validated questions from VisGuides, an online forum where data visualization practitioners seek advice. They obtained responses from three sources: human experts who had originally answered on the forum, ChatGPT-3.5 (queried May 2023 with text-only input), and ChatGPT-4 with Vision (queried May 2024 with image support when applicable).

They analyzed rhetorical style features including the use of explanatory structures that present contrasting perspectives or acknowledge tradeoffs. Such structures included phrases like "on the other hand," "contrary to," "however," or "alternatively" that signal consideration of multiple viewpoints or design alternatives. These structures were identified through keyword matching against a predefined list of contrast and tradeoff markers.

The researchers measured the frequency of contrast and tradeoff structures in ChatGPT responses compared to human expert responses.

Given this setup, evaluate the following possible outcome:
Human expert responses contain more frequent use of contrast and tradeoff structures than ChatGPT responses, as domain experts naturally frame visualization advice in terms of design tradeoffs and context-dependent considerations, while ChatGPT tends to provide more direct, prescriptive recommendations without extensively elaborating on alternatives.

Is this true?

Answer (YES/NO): NO